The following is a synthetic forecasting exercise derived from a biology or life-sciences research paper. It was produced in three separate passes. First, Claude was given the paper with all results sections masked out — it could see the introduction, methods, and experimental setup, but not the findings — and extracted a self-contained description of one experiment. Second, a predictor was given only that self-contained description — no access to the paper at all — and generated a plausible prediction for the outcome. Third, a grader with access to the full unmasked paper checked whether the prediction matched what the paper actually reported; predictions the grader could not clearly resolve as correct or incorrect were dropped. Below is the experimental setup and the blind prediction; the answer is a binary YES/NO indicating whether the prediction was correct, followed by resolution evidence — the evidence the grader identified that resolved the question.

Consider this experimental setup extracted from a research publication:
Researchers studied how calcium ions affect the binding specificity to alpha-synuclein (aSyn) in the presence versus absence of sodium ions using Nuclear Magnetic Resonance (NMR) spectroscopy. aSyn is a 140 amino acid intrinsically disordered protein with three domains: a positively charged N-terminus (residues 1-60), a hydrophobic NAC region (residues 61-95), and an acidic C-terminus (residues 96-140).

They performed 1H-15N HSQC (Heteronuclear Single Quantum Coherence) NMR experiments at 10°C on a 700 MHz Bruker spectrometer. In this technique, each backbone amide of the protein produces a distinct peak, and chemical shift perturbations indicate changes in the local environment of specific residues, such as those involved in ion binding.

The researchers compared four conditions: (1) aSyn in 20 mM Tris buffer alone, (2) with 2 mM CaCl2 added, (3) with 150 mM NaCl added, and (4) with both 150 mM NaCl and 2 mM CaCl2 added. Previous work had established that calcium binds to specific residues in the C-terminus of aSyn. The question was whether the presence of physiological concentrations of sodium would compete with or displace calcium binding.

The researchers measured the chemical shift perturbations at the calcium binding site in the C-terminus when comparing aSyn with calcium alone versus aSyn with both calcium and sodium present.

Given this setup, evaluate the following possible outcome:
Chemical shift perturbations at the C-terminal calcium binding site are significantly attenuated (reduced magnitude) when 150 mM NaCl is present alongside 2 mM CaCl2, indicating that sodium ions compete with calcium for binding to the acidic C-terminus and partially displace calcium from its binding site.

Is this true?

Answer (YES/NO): NO